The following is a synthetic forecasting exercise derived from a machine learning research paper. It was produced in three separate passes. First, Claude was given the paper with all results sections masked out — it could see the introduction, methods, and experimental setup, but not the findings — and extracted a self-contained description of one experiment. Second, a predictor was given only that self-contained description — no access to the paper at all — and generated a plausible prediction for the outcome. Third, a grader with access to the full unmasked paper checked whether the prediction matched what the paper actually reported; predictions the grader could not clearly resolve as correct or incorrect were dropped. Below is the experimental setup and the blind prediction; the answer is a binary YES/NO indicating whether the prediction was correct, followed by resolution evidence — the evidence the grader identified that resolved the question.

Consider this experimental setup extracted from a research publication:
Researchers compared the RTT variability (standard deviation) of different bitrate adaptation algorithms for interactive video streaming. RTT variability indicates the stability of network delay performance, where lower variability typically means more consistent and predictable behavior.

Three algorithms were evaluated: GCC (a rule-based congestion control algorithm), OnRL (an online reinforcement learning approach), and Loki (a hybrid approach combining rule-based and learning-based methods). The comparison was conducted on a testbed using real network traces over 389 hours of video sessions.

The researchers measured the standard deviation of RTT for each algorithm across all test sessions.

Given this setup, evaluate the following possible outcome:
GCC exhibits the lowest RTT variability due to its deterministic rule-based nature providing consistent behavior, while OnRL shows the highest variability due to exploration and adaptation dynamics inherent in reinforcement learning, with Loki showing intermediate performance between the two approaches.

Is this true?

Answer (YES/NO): NO